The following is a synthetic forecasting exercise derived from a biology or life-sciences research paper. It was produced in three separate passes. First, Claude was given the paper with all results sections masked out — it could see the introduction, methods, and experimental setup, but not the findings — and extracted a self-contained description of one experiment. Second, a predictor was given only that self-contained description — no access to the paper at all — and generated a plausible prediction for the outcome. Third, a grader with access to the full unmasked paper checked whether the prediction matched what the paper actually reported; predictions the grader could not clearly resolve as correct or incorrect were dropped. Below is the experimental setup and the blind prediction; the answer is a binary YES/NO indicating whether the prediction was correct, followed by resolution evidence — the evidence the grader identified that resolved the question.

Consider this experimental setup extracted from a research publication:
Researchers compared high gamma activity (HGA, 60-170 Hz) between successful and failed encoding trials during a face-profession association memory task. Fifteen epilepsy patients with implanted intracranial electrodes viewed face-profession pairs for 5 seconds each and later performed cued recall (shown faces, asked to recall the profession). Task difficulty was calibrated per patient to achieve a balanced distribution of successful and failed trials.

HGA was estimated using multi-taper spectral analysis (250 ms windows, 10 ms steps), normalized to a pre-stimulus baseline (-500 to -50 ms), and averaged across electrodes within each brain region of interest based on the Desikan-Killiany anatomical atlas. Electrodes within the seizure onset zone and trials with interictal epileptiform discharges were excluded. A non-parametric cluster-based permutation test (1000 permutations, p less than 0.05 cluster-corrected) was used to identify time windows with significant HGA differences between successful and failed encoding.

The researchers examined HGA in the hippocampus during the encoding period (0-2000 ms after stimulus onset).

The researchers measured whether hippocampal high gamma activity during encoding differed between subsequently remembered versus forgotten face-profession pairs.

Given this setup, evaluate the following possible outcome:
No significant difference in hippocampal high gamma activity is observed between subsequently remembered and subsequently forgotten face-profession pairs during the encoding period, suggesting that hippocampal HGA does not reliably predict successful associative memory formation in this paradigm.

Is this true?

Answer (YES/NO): NO